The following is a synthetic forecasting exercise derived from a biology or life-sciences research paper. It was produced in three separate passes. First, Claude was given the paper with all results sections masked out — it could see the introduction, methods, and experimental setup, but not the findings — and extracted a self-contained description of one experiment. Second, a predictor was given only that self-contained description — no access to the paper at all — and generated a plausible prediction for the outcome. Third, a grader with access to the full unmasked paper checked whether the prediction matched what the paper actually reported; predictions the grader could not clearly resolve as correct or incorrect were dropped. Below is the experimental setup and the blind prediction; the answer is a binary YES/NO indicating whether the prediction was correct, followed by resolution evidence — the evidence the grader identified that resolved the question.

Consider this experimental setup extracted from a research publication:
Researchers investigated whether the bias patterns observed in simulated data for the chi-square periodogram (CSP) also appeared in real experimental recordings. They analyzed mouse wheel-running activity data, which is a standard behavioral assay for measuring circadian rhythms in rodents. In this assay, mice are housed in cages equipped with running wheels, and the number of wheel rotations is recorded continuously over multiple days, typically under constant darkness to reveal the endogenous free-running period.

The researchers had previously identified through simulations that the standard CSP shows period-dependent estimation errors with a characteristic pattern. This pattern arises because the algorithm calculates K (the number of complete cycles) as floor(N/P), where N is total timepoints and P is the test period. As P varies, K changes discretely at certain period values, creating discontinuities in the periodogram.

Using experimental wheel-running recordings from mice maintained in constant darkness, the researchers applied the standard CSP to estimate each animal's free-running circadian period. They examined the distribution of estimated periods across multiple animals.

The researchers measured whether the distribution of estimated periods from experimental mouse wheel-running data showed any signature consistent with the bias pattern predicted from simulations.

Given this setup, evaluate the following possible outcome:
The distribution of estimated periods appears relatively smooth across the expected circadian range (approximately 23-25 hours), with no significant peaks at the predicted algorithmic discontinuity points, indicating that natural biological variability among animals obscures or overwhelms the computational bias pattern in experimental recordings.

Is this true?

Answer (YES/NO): NO